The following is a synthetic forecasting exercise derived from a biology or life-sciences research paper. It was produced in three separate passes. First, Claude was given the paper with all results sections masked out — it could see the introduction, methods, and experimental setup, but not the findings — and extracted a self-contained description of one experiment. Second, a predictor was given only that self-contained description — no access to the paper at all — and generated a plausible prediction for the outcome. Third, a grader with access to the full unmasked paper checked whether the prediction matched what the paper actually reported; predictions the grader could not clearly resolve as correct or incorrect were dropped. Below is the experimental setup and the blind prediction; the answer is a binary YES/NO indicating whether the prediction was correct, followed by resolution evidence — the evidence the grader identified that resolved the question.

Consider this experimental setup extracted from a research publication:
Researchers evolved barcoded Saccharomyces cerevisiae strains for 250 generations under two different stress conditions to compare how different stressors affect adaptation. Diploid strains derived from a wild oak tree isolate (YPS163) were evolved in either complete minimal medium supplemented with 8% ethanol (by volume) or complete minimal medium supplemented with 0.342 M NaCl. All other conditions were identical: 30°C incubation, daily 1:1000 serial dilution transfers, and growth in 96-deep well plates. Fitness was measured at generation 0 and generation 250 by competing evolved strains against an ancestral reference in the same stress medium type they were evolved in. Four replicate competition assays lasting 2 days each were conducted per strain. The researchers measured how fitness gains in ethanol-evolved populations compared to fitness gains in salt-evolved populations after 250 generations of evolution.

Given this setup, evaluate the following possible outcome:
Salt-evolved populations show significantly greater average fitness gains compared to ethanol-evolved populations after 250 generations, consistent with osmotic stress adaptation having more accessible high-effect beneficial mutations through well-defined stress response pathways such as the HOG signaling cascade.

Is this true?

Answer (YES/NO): YES